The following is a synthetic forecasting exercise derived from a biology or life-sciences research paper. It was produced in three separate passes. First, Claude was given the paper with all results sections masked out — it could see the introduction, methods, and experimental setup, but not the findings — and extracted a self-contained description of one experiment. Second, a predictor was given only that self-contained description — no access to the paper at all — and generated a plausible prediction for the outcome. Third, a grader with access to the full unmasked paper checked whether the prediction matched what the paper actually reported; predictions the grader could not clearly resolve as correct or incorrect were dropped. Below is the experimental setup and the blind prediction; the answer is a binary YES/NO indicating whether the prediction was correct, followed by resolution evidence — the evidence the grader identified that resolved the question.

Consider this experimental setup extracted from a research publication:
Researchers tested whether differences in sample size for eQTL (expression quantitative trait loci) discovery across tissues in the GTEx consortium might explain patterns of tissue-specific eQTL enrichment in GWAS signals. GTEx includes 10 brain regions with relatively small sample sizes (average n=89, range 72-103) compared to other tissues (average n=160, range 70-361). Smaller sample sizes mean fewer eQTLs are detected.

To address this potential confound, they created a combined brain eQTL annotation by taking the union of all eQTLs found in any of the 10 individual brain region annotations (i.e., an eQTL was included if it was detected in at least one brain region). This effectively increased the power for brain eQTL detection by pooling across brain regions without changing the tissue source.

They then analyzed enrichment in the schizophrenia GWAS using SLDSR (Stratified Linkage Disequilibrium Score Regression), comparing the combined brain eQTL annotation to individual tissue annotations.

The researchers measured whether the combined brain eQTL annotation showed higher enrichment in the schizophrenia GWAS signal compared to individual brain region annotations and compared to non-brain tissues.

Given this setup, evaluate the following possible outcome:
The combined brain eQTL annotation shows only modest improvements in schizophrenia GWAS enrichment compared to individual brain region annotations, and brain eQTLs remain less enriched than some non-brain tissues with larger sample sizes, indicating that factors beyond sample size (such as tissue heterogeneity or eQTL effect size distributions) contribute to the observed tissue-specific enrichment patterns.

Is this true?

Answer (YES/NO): NO